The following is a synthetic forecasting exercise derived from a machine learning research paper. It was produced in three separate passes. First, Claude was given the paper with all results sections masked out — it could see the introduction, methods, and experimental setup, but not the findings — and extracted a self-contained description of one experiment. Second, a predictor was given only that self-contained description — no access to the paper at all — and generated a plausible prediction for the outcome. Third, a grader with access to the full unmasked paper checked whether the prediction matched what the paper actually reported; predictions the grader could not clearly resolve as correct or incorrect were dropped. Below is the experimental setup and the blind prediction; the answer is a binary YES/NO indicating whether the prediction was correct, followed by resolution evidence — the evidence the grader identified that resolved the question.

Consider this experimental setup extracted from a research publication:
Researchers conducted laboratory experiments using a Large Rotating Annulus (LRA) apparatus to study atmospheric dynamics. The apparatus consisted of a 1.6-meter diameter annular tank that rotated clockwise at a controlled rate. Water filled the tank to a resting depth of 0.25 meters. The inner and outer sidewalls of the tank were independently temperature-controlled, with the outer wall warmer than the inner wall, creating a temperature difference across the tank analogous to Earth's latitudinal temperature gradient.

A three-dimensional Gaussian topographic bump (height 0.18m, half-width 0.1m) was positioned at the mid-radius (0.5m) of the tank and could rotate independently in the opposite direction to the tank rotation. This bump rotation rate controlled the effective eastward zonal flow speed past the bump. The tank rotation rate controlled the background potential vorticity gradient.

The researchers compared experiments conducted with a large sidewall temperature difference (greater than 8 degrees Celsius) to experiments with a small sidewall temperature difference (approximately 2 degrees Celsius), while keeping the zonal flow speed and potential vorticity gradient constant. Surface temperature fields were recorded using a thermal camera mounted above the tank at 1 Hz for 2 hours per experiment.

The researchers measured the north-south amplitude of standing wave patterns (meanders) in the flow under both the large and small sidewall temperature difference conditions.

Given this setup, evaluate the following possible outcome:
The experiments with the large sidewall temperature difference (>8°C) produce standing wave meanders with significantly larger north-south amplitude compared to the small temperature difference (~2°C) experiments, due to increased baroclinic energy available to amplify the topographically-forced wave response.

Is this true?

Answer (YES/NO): NO